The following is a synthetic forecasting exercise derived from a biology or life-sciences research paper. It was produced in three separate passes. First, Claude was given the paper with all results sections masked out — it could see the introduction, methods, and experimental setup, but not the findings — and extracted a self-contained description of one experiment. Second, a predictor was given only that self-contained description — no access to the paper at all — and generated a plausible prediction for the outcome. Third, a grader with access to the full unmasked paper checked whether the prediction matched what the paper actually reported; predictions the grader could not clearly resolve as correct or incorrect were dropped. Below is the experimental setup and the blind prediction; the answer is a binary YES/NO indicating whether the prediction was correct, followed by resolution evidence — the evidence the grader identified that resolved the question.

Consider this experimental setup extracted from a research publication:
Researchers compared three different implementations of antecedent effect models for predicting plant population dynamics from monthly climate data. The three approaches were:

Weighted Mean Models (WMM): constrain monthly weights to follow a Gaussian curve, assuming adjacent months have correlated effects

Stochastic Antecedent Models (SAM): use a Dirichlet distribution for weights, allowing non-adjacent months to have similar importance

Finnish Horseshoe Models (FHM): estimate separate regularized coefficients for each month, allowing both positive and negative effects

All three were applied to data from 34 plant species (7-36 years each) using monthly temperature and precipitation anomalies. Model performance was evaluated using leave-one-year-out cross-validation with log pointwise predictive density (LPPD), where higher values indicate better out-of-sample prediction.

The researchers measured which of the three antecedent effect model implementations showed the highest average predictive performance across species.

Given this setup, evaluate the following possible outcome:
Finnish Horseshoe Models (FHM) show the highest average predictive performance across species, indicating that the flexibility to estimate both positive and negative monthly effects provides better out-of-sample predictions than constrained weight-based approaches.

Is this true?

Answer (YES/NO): YES